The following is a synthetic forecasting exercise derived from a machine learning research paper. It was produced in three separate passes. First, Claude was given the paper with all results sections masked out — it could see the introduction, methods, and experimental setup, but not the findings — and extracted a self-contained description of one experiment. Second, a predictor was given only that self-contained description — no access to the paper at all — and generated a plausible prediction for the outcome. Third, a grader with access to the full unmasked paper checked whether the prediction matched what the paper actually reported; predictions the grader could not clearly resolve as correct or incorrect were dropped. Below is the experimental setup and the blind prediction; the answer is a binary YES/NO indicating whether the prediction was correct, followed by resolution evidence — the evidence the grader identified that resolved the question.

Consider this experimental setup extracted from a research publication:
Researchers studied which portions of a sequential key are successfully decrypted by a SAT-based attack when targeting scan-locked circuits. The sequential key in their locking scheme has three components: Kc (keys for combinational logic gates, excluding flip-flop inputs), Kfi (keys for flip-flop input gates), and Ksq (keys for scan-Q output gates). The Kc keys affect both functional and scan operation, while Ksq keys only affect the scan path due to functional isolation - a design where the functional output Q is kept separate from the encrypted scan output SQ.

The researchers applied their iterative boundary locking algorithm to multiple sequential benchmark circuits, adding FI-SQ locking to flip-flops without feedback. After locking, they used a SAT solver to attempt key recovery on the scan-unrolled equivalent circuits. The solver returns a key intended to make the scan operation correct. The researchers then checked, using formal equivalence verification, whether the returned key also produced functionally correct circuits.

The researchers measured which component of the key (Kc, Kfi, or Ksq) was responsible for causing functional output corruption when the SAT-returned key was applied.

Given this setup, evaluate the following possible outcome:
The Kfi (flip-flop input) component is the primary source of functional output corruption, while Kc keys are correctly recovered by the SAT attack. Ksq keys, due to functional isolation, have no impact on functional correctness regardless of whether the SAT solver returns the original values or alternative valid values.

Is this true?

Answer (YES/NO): YES